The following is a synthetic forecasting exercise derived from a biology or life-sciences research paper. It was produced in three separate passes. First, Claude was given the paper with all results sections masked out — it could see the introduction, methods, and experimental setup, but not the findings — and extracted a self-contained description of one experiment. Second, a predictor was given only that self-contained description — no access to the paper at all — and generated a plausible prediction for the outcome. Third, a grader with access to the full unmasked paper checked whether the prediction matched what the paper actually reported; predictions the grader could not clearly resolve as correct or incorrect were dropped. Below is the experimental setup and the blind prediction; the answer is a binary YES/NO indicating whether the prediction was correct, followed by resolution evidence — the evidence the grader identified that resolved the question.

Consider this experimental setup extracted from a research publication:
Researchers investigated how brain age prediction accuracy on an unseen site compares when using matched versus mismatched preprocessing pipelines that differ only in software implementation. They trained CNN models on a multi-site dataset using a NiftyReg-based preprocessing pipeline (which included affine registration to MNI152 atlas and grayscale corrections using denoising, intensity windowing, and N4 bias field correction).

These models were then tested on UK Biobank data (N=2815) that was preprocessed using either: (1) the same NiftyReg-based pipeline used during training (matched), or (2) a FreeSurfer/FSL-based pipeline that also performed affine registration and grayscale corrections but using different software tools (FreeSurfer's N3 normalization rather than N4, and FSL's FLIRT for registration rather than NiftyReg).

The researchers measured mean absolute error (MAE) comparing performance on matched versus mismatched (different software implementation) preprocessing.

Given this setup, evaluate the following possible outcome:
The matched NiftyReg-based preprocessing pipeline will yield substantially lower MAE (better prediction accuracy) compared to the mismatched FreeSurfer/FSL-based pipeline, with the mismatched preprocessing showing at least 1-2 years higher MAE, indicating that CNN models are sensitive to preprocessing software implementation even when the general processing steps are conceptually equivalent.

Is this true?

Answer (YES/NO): NO